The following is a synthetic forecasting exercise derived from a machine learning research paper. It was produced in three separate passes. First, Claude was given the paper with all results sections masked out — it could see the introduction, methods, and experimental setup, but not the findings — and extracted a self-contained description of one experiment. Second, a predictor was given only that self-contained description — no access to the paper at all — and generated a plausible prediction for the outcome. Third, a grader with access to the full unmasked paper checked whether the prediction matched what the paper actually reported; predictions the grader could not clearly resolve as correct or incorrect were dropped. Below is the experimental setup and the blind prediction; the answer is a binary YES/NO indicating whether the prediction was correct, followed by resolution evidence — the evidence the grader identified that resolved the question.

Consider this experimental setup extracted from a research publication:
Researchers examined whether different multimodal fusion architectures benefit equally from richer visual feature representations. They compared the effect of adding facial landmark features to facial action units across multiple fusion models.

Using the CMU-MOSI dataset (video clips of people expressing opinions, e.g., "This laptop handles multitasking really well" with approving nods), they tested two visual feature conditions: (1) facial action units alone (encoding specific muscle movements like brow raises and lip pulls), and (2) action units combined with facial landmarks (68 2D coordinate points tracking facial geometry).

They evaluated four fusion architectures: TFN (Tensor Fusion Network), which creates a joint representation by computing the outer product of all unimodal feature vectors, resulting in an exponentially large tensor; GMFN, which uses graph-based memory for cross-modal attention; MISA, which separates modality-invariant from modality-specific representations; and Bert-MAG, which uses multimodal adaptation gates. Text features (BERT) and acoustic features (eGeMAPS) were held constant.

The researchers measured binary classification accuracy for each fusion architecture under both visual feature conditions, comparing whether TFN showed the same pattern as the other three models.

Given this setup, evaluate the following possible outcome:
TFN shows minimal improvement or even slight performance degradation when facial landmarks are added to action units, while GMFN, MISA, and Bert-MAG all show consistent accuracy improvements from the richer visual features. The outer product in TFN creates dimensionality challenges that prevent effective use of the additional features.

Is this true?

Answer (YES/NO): YES